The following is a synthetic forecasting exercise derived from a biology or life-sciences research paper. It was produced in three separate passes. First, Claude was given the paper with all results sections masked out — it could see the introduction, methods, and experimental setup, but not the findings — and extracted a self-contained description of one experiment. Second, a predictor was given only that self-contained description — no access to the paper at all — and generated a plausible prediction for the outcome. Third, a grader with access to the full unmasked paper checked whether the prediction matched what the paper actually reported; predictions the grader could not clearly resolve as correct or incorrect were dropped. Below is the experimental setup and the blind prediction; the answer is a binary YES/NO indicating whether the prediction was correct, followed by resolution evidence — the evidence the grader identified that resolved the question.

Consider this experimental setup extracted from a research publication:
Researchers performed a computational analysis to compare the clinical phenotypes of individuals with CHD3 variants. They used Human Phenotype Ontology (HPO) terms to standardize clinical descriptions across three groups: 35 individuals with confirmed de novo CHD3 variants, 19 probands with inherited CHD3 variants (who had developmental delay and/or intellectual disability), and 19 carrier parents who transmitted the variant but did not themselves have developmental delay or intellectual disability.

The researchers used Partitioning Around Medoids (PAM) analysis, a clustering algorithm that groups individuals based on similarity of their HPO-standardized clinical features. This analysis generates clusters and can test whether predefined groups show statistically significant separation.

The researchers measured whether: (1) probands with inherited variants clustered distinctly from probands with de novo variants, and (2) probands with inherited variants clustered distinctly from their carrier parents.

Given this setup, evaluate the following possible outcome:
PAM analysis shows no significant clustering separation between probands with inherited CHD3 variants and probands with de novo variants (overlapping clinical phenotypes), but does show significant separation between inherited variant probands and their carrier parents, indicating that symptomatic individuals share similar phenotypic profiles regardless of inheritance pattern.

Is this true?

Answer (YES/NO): YES